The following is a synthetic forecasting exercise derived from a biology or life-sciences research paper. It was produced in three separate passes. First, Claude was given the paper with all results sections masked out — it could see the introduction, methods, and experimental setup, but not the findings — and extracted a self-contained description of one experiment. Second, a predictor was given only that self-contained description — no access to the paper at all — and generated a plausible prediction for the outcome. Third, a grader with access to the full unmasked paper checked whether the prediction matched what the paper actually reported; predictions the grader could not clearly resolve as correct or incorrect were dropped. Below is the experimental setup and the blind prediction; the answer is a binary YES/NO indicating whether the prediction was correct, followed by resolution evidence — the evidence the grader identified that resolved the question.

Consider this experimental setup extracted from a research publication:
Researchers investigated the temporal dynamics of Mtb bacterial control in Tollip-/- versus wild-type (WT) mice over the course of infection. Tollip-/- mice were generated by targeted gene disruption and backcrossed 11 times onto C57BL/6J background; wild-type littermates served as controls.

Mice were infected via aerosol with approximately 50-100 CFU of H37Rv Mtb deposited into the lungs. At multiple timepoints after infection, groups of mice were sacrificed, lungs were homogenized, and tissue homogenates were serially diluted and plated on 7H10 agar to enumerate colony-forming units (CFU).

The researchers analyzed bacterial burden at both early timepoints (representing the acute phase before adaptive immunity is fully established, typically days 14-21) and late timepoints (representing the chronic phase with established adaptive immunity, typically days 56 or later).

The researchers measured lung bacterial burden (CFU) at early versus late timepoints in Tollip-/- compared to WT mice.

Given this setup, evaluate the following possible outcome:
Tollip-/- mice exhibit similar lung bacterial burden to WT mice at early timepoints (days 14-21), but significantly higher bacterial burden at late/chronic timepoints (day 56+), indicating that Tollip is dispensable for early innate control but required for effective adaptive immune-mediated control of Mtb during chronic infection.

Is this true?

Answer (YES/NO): NO